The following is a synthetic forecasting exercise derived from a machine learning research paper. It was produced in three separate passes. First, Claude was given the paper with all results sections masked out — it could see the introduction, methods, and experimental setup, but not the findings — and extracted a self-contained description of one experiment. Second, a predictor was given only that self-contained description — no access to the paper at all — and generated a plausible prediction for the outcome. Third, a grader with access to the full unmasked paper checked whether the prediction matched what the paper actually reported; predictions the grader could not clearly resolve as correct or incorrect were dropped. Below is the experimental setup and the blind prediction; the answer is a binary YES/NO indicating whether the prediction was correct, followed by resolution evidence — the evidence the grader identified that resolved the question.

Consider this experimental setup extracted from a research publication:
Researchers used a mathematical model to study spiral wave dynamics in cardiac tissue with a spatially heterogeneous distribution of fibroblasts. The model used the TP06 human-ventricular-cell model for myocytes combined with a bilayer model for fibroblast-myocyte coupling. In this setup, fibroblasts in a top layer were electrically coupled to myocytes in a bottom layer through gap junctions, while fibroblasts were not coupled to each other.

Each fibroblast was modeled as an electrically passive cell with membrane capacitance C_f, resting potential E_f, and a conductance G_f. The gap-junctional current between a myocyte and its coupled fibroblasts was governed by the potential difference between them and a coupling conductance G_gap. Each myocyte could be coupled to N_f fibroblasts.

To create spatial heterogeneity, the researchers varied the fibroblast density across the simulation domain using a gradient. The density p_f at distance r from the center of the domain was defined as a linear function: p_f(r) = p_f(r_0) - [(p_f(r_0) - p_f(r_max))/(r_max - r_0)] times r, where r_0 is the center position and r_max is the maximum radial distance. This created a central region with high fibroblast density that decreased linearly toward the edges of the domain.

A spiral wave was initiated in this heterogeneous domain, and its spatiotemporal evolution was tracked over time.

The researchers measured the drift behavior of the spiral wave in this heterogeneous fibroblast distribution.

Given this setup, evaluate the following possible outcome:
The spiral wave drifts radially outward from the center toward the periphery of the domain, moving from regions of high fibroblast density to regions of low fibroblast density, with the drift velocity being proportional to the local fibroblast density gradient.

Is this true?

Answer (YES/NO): NO